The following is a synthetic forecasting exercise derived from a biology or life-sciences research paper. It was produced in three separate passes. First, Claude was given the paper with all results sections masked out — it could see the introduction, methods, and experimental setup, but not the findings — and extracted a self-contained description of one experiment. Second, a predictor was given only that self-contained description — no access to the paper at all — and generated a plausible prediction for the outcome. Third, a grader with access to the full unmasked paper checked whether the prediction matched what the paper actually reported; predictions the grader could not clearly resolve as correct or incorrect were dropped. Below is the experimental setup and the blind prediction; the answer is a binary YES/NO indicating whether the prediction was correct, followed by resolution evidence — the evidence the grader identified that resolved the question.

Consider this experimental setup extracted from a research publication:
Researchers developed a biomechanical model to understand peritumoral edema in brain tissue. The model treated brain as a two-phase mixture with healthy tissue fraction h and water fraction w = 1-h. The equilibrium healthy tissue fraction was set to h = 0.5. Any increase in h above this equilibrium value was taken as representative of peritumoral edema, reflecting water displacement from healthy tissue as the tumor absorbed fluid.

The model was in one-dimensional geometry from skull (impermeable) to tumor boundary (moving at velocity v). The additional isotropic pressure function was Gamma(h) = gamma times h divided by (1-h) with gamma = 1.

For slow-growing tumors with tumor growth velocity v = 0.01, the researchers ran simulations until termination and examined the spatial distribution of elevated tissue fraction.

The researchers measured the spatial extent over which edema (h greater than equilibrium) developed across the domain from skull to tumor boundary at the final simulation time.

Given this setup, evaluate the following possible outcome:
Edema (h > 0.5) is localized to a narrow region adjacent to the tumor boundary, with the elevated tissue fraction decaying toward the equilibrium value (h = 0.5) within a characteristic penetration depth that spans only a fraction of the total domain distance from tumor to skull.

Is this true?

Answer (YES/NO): NO